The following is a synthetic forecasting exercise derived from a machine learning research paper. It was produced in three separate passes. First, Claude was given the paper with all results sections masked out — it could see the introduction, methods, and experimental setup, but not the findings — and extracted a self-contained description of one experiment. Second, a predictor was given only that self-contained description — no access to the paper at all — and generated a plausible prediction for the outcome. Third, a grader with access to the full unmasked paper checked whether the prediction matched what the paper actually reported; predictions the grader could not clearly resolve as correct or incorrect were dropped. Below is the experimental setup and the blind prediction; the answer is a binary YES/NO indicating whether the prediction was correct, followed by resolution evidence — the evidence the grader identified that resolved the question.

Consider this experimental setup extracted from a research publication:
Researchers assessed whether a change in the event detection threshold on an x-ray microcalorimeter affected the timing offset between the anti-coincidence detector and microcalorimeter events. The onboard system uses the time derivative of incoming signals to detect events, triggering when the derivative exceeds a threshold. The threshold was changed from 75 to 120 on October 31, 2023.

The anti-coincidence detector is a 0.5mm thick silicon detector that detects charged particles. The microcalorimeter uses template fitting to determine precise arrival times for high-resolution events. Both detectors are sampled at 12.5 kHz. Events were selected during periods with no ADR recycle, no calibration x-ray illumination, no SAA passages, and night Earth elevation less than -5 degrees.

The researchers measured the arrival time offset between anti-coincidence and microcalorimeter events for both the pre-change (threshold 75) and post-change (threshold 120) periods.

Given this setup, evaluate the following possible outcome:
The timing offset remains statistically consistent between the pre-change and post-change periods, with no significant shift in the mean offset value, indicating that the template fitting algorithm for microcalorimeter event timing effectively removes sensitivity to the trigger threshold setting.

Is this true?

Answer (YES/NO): YES